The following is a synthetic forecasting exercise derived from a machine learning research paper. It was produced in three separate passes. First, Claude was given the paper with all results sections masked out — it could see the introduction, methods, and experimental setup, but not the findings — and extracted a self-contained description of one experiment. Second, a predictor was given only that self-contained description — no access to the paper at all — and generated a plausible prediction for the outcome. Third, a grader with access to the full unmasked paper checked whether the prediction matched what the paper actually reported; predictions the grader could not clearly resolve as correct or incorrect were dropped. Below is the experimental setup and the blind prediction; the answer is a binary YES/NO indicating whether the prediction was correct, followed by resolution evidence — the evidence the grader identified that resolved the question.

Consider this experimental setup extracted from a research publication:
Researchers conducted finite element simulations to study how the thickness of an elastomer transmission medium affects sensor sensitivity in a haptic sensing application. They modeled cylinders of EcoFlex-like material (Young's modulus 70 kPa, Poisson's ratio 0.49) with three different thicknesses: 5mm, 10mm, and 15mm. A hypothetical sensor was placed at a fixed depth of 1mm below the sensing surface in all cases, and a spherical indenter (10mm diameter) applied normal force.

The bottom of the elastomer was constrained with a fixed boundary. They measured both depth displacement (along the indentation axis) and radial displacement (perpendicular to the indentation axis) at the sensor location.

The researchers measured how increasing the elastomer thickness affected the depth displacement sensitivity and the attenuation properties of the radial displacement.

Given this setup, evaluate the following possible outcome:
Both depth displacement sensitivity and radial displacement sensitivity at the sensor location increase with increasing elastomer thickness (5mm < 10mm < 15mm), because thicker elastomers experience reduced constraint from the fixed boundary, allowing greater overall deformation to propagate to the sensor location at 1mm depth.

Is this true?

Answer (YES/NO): NO